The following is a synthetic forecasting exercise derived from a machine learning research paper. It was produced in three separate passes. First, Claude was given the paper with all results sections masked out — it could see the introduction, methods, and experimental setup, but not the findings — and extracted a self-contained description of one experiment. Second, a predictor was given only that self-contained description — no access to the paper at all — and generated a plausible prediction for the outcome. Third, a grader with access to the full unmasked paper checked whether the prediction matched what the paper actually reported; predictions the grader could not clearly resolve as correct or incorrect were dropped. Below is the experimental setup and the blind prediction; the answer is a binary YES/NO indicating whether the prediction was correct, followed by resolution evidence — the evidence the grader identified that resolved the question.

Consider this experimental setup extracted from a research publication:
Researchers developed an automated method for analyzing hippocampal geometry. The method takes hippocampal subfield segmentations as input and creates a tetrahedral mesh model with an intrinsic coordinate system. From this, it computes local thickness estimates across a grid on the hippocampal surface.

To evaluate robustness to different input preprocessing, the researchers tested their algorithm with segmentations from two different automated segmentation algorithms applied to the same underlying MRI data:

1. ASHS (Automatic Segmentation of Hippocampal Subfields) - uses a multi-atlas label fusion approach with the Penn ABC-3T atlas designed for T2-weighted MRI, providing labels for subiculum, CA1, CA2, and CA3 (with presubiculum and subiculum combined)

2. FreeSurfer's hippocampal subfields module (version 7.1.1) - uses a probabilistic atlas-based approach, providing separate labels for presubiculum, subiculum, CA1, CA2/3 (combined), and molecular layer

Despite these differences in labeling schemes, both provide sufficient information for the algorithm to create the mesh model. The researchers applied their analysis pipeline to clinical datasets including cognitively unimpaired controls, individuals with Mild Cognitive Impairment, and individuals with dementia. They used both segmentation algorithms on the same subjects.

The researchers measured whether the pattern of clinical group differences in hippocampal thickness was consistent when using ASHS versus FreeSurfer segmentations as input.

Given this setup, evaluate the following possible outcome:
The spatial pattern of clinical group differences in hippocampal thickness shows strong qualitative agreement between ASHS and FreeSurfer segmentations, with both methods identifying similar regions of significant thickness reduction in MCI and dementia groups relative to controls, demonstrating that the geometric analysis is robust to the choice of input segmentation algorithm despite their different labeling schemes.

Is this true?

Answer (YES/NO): YES